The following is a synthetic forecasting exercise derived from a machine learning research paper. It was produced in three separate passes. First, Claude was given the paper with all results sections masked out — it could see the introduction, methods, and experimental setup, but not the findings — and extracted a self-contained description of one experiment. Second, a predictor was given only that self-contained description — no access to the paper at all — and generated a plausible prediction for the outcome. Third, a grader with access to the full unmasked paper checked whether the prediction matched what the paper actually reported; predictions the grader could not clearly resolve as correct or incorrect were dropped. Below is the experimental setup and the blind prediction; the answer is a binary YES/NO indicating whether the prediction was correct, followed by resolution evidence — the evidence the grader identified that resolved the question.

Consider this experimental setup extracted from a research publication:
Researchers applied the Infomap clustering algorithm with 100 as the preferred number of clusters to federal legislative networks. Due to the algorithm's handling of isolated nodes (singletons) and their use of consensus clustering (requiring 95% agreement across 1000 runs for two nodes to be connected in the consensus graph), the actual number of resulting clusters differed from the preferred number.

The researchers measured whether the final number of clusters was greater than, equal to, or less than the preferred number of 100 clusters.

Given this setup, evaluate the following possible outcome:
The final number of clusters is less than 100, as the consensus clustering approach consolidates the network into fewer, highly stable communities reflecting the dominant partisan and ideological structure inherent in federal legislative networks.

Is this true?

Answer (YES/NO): NO